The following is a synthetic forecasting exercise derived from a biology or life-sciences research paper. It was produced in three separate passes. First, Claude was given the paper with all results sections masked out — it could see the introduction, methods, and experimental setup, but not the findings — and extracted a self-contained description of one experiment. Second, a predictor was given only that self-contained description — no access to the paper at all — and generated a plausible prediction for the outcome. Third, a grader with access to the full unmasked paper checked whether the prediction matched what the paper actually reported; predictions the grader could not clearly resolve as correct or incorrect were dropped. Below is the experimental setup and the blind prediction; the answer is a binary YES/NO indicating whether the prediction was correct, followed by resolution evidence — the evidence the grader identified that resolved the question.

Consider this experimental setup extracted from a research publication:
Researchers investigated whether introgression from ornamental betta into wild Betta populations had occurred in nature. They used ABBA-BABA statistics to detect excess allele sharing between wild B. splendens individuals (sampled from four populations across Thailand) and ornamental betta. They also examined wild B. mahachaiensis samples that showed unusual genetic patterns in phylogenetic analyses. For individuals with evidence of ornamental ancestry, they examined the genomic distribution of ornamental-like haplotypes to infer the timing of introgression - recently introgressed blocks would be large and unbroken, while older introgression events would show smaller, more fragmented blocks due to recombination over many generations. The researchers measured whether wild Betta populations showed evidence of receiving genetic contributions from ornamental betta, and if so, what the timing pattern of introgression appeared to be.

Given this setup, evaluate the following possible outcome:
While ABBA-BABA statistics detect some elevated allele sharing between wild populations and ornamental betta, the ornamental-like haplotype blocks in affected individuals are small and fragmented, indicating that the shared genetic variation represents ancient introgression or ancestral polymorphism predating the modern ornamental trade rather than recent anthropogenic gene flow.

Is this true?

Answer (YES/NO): NO